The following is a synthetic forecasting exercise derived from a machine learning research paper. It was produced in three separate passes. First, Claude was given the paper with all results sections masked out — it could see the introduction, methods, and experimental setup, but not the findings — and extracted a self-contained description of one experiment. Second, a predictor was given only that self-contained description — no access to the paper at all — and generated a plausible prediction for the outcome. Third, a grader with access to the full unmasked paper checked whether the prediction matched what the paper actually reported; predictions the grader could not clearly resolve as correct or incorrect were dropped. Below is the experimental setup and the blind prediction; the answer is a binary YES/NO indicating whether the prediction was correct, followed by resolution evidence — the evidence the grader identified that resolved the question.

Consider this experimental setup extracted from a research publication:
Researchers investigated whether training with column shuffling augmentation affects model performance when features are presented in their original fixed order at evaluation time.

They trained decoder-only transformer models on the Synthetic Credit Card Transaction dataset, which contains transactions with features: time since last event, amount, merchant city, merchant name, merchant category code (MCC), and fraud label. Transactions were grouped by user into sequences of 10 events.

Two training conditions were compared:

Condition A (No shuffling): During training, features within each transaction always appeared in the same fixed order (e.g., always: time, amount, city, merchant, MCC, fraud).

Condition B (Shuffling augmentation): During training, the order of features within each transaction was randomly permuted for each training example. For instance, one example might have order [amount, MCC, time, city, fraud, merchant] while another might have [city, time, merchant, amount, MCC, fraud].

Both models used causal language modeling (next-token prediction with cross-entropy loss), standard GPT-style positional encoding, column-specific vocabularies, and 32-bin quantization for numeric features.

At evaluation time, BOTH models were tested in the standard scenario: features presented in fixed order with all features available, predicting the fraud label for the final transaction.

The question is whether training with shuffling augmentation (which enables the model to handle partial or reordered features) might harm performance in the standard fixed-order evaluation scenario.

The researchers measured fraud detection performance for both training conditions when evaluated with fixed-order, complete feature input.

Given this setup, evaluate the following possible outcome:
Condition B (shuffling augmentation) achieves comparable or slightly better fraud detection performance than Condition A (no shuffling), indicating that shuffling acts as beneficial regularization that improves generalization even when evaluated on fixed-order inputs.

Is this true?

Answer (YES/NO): NO